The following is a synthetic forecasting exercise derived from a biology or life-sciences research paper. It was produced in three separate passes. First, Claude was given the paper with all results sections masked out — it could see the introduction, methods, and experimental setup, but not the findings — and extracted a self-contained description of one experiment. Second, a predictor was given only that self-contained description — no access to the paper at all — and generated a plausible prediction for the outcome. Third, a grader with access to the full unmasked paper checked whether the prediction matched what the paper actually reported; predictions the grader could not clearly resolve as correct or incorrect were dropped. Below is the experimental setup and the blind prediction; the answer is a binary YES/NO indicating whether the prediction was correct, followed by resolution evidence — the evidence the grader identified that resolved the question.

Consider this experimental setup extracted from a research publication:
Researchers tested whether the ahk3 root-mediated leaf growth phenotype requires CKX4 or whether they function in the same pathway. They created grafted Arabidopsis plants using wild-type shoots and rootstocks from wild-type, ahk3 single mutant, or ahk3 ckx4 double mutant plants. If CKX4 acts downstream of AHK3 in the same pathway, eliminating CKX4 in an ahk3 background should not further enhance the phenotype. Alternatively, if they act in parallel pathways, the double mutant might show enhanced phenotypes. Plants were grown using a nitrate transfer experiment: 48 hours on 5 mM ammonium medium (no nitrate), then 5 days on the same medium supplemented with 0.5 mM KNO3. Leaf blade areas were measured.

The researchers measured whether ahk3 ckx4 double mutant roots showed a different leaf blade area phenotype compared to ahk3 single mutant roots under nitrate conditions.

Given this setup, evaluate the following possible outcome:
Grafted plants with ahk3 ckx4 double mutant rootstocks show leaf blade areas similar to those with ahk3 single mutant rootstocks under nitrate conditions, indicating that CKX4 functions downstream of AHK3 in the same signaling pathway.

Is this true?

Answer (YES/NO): YES